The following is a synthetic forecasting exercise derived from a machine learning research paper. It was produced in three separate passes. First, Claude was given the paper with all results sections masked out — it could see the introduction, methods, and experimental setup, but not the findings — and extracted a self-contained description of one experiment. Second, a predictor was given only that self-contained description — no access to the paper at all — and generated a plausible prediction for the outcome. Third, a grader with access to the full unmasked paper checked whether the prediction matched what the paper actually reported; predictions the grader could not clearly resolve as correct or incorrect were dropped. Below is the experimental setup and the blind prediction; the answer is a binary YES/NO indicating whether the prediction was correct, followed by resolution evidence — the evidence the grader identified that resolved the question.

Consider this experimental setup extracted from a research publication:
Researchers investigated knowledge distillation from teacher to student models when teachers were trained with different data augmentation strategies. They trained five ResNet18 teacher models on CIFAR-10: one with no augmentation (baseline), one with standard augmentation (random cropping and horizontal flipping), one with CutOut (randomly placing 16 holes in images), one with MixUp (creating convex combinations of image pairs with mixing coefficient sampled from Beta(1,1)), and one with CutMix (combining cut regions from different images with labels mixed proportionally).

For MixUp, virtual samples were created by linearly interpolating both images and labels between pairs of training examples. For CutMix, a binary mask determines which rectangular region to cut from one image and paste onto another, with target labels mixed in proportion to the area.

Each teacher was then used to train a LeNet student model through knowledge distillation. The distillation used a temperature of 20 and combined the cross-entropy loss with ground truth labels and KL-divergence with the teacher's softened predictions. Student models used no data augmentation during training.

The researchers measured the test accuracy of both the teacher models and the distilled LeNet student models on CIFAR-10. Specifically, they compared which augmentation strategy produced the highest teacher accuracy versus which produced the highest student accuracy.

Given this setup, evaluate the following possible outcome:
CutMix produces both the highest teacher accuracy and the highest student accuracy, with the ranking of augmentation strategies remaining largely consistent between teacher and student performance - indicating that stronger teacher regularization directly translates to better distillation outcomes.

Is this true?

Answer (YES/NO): NO